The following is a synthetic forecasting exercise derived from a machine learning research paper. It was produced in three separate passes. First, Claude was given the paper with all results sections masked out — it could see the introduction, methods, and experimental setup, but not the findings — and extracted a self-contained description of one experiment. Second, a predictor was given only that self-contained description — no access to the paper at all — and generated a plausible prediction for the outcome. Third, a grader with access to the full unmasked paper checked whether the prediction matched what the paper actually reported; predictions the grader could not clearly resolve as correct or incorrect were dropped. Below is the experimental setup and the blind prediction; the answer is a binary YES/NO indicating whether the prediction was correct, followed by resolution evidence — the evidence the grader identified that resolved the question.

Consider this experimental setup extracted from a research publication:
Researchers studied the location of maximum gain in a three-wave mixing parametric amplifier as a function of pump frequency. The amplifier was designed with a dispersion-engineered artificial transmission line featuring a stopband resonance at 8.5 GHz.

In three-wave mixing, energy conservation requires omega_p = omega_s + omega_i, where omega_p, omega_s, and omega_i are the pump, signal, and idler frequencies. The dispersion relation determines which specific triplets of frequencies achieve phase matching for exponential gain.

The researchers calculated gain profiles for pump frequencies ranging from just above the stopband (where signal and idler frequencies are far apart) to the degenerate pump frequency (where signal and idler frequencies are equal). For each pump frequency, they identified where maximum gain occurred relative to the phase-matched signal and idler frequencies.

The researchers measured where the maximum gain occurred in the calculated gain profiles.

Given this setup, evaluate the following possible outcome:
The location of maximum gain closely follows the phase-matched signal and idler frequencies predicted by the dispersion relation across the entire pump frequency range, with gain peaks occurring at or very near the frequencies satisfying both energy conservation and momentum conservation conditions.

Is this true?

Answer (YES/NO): YES